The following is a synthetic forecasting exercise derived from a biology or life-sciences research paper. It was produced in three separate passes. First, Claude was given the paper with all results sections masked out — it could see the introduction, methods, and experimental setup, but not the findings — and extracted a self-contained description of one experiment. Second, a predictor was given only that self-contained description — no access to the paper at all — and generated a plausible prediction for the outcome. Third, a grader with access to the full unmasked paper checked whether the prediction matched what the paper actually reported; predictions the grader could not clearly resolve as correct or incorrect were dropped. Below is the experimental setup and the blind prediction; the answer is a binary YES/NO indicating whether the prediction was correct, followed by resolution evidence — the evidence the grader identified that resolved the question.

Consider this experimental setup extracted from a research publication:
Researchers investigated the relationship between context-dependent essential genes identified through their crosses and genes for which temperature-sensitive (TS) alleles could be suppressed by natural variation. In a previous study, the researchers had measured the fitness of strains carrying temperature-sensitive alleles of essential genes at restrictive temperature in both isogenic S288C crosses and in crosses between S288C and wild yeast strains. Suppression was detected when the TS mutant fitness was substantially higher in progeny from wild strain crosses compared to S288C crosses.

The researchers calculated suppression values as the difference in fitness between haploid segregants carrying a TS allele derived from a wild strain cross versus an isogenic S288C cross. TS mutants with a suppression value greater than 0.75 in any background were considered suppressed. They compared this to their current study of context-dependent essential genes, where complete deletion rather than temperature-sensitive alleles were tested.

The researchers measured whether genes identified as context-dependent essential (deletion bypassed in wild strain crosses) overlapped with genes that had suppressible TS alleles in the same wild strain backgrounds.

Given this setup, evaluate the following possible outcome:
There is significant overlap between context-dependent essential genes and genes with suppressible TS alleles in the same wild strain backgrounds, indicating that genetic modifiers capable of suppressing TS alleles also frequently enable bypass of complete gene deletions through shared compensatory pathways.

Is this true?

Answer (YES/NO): NO